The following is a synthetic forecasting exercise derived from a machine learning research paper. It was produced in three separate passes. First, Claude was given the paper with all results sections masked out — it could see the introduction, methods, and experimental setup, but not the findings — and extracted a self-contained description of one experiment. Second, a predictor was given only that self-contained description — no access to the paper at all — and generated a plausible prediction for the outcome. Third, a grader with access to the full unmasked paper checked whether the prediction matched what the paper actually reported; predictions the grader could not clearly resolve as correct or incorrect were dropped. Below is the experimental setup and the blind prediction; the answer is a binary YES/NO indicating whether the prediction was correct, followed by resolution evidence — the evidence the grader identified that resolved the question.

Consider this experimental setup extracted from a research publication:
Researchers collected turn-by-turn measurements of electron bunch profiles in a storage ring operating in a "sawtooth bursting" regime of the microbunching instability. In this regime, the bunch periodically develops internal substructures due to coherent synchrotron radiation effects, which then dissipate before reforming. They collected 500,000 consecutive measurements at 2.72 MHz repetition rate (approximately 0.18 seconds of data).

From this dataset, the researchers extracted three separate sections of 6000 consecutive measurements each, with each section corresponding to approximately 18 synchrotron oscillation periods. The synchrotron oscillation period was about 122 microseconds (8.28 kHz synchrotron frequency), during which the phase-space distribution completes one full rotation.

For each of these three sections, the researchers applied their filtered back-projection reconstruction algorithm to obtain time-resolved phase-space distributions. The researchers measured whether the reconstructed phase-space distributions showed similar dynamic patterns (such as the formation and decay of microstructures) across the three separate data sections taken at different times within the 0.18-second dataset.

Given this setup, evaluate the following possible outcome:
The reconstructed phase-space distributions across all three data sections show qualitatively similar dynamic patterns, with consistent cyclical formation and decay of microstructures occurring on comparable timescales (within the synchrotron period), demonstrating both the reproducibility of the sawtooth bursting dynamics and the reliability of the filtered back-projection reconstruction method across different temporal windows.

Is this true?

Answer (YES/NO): YES